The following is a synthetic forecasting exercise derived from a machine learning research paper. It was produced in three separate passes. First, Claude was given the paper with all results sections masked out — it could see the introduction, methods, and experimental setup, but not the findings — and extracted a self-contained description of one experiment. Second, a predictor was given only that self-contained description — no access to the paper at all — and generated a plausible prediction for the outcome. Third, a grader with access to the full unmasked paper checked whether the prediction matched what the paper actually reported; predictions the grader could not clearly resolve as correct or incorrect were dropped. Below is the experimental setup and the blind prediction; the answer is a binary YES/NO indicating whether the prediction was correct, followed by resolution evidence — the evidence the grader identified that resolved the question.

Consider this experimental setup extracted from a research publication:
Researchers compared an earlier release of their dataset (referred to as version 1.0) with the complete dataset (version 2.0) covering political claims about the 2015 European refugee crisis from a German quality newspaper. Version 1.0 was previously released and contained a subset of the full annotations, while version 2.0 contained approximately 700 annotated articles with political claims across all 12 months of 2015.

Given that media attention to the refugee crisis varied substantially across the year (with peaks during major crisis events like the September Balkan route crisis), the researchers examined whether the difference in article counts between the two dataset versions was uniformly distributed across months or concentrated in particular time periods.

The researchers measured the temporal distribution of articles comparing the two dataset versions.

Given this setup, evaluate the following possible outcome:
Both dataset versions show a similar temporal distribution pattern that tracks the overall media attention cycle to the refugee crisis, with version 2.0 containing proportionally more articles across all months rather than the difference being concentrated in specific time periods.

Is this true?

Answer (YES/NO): YES